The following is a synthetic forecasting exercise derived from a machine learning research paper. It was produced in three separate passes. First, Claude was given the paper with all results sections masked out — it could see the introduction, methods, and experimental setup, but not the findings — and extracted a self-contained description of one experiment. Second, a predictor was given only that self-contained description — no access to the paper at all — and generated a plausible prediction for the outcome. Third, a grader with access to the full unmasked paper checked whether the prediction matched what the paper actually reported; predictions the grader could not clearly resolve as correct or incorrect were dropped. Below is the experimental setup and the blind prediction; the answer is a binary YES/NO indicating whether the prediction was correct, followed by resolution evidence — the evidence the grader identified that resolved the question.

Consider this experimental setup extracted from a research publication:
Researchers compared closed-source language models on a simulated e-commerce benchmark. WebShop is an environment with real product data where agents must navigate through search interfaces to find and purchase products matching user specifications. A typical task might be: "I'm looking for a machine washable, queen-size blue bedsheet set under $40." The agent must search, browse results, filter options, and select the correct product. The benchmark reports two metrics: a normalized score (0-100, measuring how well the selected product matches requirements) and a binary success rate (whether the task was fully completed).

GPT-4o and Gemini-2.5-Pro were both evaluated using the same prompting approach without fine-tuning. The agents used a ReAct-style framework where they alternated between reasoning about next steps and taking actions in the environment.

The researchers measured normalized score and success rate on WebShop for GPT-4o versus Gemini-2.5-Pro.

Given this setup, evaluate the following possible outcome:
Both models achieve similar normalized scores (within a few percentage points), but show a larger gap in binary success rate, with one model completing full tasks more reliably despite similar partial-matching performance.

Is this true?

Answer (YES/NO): NO